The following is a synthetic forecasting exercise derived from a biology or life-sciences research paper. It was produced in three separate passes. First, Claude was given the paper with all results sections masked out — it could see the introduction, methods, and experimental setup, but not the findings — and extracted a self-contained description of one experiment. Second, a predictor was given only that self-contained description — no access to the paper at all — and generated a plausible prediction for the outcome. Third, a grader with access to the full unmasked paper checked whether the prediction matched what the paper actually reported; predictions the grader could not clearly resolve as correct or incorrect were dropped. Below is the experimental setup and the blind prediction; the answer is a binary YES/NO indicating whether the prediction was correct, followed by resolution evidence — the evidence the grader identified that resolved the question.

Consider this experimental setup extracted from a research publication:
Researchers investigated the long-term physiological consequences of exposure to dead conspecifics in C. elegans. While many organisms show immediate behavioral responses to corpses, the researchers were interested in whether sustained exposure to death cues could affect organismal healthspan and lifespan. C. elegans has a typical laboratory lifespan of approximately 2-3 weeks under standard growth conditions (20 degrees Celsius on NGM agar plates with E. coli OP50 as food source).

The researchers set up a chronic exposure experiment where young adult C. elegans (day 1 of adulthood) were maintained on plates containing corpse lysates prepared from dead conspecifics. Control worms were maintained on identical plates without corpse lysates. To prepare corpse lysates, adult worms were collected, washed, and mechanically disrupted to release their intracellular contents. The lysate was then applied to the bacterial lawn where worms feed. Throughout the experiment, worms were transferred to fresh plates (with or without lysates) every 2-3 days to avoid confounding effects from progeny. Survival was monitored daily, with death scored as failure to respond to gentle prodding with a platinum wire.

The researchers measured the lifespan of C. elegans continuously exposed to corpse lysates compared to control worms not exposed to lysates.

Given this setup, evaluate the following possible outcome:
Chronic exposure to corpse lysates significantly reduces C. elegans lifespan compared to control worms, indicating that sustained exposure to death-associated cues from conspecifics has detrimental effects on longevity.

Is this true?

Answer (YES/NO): YES